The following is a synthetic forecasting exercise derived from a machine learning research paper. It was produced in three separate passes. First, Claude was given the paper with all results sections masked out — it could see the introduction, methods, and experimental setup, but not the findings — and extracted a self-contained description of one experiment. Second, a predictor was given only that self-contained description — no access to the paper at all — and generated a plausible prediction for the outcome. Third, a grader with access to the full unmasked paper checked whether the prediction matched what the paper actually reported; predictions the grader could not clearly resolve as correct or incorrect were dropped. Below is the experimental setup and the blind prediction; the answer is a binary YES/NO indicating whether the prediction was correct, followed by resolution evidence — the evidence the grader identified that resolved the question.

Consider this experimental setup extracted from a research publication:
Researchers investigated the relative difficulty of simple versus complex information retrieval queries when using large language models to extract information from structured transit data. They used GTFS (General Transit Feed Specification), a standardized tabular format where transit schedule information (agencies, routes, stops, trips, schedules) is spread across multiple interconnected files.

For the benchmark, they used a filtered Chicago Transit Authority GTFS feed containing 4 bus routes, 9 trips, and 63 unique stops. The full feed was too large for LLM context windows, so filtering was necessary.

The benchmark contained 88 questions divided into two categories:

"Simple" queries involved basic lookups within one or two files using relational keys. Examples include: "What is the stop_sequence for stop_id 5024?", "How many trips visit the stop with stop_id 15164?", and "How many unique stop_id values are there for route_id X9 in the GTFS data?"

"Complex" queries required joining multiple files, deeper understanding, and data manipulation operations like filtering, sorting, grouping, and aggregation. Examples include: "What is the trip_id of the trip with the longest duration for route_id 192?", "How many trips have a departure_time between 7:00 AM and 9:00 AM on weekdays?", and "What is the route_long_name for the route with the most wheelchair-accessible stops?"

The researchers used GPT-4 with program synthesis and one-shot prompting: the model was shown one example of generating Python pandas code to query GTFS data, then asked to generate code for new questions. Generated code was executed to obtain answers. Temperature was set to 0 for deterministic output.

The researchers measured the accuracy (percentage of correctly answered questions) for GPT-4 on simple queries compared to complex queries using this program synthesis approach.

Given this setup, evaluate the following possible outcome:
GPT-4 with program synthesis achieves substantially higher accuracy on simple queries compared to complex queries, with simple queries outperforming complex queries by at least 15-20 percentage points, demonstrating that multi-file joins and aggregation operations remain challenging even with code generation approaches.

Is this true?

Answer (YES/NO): YES